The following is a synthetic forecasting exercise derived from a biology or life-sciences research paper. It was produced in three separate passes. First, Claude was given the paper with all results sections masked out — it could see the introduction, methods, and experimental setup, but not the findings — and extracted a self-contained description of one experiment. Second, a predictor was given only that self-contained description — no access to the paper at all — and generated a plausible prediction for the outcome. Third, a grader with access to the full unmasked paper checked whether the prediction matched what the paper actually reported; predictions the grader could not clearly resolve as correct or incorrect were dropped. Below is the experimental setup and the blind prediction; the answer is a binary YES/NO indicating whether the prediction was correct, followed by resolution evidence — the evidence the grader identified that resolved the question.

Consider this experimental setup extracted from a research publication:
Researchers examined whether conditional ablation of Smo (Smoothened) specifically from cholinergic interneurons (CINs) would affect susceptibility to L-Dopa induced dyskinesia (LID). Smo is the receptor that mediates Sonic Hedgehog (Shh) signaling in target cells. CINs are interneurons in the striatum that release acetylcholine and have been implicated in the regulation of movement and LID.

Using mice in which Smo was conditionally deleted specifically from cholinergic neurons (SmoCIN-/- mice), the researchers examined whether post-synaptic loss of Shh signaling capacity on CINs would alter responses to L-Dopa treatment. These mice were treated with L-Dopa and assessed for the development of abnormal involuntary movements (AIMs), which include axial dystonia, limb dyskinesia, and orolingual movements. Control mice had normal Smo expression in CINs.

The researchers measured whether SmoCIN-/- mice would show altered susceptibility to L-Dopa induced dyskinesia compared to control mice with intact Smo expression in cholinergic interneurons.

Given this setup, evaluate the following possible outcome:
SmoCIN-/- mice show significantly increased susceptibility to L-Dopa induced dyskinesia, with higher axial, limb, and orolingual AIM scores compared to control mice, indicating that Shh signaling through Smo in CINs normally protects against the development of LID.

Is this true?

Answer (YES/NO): NO